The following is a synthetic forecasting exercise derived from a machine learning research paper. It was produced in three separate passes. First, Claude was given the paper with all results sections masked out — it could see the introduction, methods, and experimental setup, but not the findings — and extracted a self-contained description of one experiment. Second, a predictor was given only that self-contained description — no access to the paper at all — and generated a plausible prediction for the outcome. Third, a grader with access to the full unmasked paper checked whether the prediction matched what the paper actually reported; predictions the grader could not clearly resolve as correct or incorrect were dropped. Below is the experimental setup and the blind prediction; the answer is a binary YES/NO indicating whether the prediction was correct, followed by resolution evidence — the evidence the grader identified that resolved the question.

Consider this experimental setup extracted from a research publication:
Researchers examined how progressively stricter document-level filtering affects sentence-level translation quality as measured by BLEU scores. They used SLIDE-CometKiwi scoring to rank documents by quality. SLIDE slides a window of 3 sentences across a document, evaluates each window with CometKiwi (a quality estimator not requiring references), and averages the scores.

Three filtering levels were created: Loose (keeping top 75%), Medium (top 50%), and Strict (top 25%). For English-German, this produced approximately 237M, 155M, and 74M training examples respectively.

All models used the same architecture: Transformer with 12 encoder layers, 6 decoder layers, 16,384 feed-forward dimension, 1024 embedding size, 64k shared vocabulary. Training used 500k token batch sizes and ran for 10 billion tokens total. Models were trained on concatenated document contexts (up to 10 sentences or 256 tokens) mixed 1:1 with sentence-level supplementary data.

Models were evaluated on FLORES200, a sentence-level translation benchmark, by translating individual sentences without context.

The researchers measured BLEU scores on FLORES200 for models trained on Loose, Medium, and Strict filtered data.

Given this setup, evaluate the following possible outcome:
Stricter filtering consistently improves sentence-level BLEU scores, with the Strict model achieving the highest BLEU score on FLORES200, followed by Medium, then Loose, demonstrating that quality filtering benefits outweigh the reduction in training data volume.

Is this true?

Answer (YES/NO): NO